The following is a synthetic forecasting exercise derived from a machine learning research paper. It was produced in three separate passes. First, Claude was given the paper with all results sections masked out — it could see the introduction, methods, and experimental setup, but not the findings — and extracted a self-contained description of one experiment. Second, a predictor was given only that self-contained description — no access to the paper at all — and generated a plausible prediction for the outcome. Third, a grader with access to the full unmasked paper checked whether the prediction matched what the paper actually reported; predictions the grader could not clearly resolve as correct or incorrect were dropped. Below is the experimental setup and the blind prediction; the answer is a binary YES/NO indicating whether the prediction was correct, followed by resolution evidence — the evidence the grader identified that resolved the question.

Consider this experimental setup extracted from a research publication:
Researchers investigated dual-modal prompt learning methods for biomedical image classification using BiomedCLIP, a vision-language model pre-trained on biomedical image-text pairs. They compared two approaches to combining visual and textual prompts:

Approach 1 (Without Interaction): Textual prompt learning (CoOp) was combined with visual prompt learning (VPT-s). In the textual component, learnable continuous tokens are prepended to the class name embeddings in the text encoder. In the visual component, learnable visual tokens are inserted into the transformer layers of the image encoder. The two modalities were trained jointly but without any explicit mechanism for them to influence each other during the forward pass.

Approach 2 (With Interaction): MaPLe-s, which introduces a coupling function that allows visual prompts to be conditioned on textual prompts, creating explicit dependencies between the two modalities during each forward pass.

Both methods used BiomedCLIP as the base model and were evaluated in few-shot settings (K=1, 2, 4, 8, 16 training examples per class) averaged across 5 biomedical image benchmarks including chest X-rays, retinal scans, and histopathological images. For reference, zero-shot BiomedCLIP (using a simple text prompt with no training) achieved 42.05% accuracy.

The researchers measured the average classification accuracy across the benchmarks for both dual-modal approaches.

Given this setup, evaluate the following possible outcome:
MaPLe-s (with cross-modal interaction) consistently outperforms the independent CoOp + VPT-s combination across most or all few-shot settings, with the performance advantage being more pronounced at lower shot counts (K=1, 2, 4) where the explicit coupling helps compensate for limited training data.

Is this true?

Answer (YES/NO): NO